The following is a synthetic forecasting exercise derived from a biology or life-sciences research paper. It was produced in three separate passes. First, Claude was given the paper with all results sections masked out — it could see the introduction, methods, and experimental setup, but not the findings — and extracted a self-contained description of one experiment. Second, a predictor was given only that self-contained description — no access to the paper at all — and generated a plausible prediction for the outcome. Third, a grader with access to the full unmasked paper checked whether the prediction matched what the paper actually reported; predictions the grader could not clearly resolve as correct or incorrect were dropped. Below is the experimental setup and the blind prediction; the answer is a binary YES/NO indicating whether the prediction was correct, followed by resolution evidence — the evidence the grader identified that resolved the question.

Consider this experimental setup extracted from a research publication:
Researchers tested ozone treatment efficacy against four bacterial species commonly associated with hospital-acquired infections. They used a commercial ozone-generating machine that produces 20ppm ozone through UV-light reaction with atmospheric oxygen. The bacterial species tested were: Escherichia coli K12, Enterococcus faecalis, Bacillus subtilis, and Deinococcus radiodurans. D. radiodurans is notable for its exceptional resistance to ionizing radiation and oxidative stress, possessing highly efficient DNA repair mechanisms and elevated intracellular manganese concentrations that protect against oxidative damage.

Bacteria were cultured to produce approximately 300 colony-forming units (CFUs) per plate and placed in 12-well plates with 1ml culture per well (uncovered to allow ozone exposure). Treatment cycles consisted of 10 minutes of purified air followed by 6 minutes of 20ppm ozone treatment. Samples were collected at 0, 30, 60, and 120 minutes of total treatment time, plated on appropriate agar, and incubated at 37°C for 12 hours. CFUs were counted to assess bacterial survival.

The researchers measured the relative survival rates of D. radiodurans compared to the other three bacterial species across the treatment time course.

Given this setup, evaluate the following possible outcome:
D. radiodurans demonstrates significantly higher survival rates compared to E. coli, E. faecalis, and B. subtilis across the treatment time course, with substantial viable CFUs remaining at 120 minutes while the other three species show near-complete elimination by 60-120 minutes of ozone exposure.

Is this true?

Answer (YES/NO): NO